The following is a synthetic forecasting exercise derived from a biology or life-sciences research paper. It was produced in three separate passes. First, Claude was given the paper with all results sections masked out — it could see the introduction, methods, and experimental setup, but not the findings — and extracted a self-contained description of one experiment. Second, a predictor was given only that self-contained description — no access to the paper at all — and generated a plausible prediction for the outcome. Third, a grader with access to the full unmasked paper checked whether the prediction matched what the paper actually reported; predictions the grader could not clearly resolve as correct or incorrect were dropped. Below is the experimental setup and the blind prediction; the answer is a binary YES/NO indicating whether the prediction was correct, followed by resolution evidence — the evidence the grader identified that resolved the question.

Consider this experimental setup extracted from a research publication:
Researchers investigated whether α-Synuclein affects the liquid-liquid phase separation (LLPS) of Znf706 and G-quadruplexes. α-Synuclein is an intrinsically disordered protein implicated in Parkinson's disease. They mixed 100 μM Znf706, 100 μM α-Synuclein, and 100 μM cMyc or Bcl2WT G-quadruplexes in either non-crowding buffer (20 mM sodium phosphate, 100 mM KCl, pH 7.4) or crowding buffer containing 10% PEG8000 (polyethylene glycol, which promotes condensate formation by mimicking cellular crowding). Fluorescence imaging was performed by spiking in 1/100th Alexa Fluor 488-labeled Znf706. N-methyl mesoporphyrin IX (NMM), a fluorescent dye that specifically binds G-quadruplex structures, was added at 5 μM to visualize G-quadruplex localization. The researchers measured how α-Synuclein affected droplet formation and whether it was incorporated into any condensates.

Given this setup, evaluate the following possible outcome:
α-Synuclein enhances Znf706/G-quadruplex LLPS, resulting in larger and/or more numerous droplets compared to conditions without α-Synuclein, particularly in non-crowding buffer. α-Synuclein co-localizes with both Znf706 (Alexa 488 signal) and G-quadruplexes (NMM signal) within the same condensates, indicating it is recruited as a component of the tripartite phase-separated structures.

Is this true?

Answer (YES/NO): NO